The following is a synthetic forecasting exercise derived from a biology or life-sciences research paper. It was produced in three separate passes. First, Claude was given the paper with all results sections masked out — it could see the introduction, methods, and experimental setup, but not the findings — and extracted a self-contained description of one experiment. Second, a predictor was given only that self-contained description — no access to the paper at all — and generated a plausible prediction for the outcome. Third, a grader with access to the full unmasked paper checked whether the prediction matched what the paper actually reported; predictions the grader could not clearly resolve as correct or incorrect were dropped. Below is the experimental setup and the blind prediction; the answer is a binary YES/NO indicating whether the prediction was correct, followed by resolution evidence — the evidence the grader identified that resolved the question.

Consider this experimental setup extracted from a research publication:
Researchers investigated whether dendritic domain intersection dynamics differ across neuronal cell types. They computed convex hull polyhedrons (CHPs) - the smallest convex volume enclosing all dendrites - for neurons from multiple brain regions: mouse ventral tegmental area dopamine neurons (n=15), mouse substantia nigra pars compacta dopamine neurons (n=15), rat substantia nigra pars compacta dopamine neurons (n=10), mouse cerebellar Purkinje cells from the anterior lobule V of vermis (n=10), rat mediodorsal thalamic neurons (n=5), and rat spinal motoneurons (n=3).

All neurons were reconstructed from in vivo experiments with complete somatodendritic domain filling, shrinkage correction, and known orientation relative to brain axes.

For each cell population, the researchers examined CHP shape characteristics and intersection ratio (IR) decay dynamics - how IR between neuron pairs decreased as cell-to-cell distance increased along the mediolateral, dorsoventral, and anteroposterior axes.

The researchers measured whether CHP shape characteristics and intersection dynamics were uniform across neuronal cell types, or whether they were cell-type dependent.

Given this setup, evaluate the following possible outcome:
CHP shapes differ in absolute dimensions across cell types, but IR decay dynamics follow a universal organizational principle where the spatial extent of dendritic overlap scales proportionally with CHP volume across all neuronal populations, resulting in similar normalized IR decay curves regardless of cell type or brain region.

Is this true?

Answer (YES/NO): NO